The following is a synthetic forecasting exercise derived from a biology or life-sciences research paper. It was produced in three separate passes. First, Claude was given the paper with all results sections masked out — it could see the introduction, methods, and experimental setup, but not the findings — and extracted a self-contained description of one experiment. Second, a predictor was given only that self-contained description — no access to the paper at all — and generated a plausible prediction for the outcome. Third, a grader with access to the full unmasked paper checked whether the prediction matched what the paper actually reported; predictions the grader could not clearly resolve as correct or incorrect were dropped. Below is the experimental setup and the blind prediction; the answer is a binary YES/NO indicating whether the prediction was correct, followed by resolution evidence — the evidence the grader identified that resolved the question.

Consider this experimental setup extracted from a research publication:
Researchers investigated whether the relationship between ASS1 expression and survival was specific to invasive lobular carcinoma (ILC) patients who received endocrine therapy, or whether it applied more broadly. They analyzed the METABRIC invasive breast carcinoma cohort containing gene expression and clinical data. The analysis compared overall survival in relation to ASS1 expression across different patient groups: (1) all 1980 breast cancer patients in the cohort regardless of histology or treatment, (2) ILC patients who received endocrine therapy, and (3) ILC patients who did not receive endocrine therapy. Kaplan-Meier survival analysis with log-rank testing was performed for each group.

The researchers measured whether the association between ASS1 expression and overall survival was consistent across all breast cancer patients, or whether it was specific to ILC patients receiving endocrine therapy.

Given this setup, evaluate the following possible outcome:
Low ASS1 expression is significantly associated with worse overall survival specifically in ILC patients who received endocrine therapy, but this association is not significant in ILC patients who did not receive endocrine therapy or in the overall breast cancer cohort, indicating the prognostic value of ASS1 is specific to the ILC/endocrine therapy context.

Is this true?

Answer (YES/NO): NO